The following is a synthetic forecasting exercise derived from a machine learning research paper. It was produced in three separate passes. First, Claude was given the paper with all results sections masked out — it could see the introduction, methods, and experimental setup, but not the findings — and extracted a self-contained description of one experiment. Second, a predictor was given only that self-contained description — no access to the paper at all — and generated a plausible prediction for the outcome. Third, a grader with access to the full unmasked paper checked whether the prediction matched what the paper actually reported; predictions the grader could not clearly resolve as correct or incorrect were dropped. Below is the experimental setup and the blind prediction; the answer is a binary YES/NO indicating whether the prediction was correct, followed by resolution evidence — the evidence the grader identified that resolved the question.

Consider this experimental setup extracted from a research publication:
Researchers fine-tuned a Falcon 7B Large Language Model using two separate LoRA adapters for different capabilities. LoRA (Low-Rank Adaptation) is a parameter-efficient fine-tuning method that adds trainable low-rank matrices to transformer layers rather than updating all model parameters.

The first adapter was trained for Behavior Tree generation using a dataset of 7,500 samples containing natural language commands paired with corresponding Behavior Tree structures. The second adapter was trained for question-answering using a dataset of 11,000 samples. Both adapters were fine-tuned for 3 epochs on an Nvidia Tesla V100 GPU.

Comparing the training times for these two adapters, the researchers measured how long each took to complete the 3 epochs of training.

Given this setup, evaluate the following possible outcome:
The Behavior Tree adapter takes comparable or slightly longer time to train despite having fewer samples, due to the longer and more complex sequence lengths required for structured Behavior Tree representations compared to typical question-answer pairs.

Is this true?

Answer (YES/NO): NO